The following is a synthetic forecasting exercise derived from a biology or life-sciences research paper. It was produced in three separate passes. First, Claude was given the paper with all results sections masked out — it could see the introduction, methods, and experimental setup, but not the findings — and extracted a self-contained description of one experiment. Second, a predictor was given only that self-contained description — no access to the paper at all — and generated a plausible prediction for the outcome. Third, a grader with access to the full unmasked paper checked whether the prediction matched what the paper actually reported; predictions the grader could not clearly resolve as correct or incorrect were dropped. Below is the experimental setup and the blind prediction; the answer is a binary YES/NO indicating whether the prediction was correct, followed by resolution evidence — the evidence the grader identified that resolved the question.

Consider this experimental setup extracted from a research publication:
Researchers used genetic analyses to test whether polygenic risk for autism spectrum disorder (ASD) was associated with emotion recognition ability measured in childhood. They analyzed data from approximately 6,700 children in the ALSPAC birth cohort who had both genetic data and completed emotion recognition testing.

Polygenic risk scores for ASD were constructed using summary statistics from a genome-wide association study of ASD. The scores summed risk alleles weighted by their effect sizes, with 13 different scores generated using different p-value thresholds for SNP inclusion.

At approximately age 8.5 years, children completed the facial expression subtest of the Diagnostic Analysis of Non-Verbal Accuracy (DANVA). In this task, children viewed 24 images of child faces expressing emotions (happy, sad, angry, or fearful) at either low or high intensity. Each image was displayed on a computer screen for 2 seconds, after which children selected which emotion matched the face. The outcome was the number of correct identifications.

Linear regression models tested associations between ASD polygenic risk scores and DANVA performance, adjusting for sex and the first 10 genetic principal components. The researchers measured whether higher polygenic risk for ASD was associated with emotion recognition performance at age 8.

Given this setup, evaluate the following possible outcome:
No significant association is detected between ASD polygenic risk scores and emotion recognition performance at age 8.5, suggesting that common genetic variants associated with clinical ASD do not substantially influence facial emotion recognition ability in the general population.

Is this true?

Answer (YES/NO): YES